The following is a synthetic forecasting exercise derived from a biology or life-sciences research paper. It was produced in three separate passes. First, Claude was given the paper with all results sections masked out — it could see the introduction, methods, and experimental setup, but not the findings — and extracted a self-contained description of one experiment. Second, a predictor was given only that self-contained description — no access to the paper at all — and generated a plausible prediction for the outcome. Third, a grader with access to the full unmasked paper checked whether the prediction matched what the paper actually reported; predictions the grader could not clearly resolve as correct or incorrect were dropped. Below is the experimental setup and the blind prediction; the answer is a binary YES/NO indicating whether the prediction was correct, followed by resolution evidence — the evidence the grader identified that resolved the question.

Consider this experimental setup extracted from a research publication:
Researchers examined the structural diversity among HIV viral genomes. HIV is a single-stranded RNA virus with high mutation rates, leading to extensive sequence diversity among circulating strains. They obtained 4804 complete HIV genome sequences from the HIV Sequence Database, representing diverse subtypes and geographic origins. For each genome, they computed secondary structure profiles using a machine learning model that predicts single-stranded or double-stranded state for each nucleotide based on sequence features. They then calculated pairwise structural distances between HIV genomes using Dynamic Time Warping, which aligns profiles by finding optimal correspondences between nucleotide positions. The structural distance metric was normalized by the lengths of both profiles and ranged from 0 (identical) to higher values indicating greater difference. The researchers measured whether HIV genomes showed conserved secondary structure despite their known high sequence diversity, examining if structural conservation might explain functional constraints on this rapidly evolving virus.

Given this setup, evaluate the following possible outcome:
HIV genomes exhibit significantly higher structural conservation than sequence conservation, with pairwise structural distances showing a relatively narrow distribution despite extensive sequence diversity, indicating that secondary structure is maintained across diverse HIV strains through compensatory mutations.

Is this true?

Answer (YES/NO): NO